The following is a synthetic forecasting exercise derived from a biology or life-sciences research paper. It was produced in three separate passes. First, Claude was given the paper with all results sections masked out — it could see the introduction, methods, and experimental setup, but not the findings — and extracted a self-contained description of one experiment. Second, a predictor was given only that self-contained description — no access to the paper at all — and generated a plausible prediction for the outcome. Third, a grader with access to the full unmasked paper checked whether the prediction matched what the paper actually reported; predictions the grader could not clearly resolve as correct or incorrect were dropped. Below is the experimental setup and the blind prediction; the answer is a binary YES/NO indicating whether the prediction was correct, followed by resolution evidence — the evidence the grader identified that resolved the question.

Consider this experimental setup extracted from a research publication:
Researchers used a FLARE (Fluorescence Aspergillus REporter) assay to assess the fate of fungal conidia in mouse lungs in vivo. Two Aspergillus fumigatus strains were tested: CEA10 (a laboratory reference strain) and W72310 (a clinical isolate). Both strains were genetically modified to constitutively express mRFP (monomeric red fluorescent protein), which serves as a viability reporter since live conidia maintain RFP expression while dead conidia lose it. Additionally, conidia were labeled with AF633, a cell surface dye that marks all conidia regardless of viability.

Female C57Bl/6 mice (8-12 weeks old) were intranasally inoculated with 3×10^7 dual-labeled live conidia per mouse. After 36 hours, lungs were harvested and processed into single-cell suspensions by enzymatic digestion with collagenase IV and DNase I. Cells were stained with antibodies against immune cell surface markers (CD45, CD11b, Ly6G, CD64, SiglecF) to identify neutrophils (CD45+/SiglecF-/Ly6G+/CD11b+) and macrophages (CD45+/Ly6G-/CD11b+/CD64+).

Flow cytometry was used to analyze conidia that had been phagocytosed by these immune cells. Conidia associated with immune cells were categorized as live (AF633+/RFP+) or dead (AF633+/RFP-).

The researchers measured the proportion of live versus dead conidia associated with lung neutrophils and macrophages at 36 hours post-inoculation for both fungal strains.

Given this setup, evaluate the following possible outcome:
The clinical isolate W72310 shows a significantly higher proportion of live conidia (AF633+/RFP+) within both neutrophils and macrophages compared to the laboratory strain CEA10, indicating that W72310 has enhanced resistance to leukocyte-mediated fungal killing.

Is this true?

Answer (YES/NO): YES